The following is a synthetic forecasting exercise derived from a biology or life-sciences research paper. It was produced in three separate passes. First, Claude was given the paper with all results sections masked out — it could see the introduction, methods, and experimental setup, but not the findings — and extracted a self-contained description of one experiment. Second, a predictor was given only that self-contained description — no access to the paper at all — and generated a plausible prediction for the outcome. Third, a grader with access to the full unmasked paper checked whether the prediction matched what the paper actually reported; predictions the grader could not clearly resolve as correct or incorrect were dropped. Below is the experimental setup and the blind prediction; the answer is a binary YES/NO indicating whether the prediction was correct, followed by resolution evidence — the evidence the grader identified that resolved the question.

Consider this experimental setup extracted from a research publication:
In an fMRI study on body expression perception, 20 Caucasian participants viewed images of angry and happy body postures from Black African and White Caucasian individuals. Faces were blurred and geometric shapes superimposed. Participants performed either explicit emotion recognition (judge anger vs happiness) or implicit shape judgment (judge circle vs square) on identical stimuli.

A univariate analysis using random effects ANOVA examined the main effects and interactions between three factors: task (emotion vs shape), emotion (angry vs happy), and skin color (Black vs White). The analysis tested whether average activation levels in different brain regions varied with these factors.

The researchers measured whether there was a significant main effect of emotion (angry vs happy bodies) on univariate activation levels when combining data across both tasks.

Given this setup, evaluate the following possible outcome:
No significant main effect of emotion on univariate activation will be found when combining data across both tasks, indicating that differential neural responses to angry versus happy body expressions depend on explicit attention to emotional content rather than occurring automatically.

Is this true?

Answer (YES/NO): NO